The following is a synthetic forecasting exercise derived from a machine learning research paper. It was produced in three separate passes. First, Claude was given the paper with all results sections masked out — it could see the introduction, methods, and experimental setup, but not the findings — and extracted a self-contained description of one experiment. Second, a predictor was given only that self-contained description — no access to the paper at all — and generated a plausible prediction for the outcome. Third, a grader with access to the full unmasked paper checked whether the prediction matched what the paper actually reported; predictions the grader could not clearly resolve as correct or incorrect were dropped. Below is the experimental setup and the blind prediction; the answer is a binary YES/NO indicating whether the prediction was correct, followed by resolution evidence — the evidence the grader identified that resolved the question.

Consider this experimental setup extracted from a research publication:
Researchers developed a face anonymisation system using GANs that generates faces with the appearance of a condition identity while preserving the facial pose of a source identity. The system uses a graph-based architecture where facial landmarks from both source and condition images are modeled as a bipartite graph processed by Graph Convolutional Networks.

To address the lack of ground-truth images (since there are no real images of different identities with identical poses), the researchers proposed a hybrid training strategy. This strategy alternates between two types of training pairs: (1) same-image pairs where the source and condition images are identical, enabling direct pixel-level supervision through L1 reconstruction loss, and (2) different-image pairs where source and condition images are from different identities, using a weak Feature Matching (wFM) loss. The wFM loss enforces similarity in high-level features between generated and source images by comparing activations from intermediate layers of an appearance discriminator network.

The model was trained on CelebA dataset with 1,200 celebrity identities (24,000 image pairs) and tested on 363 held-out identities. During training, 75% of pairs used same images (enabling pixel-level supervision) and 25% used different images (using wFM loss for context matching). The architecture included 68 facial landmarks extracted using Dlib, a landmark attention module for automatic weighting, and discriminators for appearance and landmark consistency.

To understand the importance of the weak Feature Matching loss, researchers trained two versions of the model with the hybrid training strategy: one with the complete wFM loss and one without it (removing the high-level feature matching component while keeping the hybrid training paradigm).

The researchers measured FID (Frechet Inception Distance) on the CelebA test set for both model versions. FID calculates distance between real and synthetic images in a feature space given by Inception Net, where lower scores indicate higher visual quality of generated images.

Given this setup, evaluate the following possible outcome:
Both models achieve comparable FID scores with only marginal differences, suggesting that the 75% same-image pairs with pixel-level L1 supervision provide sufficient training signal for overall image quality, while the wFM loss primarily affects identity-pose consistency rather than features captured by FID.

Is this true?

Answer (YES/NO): NO